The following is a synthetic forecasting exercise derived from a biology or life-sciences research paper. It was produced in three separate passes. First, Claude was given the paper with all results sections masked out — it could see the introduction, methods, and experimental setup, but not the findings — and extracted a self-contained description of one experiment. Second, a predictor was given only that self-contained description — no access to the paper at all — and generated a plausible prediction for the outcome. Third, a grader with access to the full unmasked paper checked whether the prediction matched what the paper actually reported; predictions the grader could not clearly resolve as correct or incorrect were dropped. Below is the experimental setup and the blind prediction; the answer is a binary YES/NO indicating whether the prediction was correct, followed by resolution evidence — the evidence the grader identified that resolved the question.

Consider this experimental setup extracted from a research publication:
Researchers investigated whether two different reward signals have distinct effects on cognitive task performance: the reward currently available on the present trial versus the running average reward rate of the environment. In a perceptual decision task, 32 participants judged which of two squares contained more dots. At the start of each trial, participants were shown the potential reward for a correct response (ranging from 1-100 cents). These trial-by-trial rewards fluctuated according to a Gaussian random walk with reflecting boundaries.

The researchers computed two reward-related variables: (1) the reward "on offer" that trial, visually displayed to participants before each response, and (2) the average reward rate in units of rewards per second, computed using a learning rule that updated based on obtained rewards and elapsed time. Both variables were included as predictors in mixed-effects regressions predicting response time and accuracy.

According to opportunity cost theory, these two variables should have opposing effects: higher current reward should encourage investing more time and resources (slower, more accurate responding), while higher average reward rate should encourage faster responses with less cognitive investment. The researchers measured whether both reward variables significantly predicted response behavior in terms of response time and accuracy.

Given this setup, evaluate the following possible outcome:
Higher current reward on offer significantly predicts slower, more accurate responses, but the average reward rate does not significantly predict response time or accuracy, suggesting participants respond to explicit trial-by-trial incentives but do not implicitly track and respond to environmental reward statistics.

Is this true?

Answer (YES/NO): NO